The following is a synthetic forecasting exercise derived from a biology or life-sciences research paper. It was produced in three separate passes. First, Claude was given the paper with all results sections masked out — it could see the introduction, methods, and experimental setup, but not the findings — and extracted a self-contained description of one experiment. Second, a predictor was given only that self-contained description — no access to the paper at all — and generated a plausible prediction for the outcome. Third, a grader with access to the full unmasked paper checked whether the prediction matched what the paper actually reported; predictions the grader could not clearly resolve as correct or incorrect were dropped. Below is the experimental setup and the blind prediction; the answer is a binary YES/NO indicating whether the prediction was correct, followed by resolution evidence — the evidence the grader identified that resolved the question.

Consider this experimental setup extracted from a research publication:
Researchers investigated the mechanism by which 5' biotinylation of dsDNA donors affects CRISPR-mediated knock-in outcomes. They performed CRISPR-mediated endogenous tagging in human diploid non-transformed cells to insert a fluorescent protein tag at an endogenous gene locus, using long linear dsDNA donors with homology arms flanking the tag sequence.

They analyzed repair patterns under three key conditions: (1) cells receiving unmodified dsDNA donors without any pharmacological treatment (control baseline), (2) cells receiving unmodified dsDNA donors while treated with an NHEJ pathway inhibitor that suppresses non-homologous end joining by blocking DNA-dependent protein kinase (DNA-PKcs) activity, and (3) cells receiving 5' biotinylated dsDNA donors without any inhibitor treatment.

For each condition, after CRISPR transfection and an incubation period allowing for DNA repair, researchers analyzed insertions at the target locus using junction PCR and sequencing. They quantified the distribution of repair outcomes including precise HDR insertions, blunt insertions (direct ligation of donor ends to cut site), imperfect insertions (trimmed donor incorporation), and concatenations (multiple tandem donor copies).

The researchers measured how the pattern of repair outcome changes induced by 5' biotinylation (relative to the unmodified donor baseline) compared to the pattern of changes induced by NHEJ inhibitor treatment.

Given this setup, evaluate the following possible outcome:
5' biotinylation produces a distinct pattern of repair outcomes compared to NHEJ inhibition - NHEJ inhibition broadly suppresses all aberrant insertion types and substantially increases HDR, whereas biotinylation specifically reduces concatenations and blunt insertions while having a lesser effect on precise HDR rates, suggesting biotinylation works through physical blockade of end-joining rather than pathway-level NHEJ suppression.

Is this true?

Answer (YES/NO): NO